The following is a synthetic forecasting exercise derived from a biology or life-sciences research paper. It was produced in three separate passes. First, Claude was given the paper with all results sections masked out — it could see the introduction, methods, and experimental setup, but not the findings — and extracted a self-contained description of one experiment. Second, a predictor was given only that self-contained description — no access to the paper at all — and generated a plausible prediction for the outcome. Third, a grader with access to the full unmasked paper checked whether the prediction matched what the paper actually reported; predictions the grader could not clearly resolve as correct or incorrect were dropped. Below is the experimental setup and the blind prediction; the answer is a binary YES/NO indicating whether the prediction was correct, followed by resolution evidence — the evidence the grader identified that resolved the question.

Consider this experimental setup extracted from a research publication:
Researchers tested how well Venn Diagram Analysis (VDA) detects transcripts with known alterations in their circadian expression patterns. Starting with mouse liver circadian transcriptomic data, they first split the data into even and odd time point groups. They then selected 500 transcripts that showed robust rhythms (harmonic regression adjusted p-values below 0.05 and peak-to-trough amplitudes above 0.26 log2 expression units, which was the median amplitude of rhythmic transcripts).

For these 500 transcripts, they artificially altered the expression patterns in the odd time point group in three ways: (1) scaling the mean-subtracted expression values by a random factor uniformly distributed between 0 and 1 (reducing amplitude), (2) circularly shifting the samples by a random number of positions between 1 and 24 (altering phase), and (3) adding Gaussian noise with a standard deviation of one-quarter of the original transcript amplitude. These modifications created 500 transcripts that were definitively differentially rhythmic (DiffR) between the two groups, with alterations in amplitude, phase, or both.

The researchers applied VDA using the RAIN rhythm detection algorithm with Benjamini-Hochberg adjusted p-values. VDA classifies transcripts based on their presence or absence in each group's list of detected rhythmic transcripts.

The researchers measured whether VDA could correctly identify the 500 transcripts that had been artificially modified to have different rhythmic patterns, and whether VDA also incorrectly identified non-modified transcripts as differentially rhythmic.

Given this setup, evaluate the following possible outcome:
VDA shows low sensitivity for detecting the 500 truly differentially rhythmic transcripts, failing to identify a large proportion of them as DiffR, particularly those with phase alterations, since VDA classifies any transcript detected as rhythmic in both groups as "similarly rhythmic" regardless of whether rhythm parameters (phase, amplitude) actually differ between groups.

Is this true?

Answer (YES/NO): YES